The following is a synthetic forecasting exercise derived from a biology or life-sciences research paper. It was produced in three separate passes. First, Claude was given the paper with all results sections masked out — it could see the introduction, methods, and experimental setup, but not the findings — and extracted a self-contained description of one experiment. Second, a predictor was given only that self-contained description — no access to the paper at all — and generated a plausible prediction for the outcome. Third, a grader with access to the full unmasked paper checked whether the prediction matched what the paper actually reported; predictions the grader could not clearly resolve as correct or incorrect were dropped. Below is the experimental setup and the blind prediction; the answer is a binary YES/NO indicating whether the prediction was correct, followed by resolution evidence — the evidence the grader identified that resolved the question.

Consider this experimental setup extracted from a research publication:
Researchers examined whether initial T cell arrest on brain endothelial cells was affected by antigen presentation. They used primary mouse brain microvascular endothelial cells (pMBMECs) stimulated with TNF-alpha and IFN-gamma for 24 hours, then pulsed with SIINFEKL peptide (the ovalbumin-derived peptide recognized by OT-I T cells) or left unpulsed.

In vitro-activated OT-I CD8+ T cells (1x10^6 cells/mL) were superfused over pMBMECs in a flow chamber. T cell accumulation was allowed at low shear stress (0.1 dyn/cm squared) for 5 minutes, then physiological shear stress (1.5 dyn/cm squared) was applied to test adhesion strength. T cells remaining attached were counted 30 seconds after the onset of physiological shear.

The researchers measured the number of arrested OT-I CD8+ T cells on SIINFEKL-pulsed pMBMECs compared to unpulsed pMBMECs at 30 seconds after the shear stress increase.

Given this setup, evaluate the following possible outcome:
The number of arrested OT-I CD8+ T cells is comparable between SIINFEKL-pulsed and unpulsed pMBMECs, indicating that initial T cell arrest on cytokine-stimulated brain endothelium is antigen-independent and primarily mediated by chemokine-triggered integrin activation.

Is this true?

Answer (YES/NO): YES